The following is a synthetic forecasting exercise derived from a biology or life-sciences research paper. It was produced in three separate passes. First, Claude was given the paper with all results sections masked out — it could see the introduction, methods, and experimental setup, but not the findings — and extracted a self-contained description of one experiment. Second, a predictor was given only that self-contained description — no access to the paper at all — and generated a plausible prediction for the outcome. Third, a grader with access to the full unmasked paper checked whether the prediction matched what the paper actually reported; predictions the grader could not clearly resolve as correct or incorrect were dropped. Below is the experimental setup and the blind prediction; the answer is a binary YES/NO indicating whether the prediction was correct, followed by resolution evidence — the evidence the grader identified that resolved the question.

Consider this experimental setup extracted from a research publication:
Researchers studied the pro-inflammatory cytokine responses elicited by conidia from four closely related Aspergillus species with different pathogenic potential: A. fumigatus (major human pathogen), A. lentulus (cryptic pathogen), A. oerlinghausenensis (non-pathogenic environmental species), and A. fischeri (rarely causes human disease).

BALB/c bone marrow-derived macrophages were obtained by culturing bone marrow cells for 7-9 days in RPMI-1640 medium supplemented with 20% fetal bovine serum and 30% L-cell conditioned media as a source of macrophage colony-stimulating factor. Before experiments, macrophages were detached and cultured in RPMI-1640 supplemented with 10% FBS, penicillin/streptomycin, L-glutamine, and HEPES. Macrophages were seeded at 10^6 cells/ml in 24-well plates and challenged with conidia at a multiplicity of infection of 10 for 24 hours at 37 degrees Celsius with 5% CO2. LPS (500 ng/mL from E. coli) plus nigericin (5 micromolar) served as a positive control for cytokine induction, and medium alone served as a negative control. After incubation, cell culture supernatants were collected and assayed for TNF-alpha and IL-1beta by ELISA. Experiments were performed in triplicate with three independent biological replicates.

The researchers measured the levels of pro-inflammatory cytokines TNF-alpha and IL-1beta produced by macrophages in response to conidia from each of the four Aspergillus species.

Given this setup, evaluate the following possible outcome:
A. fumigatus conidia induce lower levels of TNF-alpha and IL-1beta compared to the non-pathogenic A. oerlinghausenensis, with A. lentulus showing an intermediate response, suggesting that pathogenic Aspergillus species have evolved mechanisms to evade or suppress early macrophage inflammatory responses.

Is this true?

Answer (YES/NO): NO